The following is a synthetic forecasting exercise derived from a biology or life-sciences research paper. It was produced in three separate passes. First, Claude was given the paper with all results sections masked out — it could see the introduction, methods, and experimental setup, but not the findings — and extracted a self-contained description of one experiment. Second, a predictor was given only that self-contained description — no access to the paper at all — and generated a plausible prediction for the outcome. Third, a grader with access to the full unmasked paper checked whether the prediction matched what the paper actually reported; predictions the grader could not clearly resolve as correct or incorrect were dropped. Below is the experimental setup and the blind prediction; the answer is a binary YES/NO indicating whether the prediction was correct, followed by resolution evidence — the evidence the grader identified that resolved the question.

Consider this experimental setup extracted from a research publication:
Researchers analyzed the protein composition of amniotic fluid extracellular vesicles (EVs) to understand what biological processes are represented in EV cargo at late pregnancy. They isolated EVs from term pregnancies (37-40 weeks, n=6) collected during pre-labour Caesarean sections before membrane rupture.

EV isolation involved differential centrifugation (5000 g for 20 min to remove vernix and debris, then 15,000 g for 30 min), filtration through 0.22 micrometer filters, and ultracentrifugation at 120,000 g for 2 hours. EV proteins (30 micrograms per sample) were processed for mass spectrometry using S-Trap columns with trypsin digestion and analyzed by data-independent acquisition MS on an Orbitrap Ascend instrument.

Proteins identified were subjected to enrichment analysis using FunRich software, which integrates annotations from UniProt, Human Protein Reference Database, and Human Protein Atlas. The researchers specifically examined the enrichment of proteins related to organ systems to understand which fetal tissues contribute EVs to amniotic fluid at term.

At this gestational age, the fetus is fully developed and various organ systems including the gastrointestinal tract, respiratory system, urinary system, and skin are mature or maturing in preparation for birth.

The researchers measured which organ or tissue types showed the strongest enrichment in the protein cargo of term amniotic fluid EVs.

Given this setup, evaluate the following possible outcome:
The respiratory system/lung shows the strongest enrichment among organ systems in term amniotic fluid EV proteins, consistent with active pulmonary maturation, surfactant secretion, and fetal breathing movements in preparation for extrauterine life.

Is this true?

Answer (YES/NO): NO